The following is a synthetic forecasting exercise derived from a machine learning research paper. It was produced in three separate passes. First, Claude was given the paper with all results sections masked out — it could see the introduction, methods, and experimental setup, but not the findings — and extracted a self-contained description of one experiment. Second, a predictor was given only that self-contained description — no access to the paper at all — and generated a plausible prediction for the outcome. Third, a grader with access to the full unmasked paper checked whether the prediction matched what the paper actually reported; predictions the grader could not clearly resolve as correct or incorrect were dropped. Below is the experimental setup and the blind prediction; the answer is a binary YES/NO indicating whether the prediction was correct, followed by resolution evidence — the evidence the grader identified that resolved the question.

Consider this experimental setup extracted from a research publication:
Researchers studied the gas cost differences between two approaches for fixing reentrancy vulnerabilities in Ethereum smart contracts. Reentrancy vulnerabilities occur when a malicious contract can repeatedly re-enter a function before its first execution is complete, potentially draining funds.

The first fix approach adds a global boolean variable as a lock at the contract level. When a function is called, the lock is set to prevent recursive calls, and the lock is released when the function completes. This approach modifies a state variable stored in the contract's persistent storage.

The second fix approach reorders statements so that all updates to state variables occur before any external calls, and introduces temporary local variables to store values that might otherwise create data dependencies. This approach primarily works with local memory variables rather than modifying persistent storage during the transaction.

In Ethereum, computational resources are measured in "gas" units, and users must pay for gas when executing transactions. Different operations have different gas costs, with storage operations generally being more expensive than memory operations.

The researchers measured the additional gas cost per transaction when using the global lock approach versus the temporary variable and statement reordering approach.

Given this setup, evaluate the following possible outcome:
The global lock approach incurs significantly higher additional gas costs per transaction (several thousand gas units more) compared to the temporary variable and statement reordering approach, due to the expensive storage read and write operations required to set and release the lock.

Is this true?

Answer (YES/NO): NO